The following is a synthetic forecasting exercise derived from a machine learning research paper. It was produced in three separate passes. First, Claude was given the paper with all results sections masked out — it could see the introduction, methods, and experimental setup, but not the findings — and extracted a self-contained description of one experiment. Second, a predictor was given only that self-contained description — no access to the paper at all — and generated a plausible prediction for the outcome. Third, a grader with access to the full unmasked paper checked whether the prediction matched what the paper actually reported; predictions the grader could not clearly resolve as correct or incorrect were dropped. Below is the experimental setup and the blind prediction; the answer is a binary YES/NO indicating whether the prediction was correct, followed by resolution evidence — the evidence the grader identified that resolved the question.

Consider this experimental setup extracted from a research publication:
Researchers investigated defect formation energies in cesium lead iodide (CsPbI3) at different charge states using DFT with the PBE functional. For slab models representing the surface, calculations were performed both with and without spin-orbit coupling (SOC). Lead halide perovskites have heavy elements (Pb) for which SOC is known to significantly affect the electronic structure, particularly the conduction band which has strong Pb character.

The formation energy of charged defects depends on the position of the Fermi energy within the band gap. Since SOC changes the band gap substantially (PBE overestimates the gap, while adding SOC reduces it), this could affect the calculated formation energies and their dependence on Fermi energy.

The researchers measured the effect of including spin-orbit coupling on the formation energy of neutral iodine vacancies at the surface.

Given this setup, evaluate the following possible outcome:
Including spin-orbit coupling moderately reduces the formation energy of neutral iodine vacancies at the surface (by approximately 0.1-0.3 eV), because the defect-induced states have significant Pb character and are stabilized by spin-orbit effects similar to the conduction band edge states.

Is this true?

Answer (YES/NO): NO